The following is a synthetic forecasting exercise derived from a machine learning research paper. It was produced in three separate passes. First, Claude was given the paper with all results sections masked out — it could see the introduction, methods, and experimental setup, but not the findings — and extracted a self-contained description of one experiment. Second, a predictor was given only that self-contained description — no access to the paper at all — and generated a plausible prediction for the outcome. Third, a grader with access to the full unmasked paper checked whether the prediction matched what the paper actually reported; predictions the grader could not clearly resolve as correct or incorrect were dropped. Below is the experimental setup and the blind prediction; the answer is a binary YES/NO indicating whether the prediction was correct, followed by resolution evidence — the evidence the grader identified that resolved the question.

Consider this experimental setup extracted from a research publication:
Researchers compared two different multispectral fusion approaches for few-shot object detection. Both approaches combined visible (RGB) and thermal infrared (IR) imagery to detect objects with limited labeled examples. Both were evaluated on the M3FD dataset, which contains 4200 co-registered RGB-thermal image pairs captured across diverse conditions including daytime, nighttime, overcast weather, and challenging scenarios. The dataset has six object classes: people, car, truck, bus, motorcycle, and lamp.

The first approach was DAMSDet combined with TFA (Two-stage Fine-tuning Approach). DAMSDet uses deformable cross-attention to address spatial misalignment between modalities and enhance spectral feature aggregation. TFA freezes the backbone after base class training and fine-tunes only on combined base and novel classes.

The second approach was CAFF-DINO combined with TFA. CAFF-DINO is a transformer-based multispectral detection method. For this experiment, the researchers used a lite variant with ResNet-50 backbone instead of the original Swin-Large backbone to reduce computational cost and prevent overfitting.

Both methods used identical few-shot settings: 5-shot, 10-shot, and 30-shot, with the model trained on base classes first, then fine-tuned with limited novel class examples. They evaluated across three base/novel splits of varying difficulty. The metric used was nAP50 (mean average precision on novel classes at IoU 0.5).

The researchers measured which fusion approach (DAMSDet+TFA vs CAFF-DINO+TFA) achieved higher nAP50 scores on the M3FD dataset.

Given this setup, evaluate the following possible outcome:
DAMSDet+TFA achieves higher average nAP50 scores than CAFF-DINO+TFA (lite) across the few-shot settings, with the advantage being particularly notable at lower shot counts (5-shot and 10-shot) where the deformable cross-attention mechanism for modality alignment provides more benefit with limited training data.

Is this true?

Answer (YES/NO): YES